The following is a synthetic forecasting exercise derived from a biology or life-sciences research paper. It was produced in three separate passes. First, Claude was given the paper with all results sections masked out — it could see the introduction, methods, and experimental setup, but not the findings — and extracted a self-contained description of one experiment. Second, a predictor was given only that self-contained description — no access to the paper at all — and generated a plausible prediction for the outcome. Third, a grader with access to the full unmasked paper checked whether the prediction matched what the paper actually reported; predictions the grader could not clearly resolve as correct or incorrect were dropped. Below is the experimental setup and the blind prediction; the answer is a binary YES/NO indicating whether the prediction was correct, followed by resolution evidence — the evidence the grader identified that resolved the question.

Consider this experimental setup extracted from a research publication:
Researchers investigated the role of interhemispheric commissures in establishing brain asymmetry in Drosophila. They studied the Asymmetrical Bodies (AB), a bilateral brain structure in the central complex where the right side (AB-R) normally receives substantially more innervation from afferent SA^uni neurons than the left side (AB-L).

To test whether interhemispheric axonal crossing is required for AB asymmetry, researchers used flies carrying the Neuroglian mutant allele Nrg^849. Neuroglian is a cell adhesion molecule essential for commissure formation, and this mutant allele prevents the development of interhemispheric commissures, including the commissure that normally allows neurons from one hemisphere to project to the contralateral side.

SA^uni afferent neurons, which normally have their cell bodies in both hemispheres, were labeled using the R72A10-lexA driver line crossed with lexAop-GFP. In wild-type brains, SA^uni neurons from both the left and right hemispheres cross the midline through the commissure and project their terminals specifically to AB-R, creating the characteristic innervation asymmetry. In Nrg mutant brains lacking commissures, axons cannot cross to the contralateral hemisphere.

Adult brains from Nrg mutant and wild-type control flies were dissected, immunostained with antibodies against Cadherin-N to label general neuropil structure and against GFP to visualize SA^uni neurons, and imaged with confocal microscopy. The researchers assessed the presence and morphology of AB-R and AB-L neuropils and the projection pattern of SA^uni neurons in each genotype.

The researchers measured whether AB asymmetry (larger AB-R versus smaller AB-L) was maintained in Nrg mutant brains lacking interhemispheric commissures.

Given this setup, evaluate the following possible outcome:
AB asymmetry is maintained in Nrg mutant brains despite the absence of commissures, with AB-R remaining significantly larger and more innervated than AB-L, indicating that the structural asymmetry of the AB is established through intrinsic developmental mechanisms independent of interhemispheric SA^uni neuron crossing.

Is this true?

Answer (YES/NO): NO